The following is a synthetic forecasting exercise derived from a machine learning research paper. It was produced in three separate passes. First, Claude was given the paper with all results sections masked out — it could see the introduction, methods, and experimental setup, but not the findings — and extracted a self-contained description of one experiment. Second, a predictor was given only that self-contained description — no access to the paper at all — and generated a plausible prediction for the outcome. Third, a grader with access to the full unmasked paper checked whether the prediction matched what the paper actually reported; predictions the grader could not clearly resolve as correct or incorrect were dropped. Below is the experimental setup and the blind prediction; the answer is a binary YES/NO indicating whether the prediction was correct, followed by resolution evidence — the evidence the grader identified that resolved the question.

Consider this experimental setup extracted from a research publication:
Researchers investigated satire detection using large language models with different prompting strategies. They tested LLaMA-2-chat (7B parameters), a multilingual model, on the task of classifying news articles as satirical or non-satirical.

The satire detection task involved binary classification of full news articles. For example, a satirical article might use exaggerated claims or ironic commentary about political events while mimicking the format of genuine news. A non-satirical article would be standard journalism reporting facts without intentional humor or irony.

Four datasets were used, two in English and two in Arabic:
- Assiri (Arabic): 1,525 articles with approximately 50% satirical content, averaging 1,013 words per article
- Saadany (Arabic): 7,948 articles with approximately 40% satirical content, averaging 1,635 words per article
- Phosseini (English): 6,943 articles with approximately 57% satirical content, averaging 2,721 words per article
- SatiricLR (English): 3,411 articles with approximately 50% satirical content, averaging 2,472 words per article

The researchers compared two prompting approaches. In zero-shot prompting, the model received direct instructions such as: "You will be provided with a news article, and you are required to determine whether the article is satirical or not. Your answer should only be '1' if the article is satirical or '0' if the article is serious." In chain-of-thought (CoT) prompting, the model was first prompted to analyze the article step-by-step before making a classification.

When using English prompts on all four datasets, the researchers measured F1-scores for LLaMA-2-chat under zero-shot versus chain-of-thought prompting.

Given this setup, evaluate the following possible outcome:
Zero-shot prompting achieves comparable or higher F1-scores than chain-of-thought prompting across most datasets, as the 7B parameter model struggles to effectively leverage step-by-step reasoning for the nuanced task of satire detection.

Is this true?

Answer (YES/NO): YES